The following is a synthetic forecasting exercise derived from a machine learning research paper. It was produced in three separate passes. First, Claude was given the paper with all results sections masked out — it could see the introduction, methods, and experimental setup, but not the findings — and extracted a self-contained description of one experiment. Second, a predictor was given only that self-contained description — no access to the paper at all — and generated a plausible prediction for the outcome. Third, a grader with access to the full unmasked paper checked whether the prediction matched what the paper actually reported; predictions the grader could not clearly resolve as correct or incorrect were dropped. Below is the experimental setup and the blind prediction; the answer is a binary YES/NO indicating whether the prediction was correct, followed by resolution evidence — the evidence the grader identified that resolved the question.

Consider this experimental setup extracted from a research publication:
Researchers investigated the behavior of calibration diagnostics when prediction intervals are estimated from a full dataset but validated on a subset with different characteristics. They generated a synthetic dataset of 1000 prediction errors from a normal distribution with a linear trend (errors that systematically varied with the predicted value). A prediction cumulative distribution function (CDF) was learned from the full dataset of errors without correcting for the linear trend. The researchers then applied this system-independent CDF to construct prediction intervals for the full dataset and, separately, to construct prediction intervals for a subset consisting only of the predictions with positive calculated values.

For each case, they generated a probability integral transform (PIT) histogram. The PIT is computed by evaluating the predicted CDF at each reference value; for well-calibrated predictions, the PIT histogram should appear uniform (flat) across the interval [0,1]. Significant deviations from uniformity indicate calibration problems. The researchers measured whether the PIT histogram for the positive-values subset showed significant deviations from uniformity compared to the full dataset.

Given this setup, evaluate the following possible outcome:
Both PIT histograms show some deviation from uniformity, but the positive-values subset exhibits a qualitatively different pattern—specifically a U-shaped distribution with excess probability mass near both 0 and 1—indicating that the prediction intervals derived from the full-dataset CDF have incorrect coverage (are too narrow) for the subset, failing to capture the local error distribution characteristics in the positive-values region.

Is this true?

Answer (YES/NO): NO